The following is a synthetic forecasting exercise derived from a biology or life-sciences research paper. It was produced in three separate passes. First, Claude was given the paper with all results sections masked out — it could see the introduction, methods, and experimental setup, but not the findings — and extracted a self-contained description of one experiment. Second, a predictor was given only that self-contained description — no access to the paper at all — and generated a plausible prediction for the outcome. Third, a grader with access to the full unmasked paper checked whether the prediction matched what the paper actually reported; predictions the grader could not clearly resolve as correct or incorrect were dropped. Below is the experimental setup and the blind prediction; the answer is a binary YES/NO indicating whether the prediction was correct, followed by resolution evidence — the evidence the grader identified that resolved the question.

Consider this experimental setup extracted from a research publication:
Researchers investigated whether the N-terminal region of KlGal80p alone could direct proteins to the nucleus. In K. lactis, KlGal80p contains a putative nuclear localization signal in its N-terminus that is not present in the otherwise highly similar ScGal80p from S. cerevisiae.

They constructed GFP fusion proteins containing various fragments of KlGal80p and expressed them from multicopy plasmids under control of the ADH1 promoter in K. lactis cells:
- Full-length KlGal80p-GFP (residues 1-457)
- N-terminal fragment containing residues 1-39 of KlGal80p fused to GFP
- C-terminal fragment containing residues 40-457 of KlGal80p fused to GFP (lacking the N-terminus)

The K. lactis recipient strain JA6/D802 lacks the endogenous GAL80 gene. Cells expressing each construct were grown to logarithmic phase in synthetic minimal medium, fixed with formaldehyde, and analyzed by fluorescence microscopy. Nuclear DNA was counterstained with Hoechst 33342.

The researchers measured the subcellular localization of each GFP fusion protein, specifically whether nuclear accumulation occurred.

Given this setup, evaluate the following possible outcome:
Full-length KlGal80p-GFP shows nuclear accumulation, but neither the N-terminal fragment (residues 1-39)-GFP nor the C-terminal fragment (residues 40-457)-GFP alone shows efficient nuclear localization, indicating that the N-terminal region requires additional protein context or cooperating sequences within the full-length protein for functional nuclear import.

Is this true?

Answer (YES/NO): NO